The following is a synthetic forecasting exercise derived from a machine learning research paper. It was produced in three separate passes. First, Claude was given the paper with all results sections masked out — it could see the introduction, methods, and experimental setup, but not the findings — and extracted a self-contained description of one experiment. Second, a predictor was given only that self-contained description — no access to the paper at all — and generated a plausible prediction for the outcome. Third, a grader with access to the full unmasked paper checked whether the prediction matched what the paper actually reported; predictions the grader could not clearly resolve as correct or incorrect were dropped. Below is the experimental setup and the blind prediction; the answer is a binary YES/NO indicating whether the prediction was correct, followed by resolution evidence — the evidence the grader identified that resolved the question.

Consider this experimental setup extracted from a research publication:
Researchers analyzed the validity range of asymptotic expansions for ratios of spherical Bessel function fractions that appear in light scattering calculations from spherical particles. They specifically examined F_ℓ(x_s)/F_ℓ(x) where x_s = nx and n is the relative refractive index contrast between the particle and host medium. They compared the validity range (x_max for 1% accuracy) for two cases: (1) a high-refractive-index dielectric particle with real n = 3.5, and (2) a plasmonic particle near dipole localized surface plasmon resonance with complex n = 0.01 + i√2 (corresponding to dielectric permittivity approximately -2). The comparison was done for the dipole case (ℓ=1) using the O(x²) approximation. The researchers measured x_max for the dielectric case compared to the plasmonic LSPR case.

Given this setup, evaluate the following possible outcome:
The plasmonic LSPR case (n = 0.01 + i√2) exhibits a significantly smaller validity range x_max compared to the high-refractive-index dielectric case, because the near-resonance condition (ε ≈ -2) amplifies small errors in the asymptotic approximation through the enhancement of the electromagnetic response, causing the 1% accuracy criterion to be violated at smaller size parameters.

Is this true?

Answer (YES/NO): NO